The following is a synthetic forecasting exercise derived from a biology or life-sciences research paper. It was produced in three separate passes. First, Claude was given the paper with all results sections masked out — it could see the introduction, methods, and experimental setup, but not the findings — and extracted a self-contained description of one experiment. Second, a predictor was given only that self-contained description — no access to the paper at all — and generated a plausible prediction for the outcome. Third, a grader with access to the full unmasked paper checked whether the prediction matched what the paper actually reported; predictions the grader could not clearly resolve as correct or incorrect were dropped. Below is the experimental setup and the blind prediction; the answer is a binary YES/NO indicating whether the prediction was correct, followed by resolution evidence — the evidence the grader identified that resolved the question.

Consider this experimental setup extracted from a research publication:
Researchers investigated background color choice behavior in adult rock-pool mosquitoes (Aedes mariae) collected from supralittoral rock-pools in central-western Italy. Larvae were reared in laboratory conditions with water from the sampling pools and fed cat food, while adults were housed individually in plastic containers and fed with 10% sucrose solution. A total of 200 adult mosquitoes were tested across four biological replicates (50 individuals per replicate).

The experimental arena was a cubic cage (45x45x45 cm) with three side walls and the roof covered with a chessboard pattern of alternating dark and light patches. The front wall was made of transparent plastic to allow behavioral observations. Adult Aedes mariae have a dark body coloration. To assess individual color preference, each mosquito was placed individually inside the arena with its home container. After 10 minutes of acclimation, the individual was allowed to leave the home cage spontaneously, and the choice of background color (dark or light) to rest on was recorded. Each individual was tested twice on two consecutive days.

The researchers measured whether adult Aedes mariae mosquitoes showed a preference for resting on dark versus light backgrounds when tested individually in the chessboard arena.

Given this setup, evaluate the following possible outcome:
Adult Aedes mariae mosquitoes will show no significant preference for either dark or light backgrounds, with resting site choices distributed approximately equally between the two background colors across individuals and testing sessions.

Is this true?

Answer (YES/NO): NO